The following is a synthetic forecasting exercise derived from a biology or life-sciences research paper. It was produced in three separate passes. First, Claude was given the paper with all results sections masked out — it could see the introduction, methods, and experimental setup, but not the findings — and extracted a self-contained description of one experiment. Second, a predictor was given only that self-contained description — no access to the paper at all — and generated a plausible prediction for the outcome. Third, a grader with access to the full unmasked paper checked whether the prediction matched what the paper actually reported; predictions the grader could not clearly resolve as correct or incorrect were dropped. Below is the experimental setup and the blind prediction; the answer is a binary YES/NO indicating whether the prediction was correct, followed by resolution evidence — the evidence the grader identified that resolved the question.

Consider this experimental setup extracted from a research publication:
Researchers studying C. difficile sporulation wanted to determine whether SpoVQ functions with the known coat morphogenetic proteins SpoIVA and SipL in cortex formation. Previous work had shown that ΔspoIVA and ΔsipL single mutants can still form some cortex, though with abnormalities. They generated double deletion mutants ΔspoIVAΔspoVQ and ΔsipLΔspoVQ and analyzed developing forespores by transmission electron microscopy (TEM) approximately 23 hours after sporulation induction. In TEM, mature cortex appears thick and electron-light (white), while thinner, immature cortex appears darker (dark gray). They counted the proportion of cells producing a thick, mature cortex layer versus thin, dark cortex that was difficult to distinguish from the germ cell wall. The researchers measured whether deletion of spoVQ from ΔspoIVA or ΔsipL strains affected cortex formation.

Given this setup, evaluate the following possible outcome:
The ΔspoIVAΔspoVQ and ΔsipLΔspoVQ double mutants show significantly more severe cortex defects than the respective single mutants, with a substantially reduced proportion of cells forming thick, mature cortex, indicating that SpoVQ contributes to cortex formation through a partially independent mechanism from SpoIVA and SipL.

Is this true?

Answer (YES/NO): YES